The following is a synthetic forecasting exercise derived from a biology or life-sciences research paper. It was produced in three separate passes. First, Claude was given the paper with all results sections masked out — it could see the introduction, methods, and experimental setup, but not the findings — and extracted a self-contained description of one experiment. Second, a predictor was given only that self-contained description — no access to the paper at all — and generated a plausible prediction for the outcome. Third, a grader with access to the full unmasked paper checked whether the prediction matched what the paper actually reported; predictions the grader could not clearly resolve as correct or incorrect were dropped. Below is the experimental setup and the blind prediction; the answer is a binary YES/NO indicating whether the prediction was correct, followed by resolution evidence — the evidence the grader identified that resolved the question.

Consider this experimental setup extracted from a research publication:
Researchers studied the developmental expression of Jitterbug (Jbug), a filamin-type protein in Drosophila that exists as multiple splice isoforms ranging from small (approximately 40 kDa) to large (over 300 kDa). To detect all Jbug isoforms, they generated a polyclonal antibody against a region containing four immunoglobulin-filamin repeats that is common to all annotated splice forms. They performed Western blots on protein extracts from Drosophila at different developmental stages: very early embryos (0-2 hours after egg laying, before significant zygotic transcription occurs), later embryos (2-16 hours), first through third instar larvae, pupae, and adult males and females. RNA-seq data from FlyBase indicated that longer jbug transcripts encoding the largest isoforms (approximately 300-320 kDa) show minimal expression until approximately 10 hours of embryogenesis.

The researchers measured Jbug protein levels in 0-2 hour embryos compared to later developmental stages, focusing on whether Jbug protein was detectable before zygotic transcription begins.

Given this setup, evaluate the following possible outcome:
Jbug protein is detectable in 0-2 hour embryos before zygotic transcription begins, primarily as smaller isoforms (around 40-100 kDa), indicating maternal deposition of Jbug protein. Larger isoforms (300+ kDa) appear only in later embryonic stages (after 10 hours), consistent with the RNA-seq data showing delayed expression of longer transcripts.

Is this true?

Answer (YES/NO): NO